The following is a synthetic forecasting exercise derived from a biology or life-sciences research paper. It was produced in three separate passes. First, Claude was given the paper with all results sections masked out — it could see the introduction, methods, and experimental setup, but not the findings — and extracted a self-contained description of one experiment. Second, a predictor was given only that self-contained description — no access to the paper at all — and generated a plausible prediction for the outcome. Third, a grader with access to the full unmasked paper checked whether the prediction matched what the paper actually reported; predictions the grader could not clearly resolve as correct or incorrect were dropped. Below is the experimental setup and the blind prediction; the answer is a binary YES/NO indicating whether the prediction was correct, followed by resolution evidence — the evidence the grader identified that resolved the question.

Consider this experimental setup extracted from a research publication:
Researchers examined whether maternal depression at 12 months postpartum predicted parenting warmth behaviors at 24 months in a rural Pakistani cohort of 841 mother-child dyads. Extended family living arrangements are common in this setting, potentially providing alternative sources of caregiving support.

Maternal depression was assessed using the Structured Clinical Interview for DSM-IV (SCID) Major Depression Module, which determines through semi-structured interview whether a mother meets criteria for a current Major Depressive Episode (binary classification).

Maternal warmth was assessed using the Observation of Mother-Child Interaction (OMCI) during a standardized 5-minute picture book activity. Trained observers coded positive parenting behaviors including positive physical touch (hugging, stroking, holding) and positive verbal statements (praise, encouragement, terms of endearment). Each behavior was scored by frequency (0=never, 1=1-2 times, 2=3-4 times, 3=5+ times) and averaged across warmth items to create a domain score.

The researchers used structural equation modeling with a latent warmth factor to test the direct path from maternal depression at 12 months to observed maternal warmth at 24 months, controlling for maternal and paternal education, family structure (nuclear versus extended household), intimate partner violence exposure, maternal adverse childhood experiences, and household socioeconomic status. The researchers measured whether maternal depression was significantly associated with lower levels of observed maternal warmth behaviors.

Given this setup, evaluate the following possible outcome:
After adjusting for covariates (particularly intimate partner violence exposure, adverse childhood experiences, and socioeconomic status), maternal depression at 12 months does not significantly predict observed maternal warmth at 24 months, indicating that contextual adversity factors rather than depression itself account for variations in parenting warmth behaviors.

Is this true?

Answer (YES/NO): NO